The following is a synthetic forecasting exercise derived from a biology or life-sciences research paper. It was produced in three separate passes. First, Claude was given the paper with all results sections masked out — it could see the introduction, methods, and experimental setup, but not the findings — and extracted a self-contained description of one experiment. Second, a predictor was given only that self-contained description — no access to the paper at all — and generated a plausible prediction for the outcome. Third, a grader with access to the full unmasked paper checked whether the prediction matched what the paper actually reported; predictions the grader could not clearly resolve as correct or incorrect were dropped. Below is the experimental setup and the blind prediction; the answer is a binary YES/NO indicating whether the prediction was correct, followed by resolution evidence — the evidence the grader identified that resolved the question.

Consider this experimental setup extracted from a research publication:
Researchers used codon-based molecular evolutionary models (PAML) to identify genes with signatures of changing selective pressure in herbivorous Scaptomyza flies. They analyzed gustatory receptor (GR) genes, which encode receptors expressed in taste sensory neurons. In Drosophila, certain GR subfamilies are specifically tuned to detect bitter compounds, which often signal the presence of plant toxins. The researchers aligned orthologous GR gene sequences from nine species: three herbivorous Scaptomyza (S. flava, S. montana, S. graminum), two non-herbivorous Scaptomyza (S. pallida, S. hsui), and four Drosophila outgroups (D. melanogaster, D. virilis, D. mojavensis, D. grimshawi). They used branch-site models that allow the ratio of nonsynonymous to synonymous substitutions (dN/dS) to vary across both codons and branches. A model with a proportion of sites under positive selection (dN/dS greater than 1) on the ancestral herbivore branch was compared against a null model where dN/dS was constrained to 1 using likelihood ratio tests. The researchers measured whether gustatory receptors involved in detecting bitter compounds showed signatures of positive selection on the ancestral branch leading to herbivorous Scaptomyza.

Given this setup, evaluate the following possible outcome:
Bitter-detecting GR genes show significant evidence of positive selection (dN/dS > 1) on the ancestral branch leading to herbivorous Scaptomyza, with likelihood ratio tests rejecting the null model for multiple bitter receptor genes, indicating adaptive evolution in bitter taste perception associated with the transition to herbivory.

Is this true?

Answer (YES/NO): YES